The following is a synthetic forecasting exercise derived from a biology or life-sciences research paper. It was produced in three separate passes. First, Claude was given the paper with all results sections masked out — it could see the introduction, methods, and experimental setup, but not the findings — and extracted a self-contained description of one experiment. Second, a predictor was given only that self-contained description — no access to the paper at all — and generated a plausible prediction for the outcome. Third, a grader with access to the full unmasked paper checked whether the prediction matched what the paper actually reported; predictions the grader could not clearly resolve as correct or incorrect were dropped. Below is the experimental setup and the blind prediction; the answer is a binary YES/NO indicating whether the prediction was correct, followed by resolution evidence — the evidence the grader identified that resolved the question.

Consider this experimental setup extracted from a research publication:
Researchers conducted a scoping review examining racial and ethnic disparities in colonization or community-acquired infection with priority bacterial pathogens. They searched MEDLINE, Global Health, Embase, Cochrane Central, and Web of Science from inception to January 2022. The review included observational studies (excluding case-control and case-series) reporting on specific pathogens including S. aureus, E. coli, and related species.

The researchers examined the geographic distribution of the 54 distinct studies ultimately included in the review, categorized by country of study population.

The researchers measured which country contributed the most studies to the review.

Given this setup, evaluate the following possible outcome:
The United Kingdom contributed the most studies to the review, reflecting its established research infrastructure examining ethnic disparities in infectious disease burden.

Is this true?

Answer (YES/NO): NO